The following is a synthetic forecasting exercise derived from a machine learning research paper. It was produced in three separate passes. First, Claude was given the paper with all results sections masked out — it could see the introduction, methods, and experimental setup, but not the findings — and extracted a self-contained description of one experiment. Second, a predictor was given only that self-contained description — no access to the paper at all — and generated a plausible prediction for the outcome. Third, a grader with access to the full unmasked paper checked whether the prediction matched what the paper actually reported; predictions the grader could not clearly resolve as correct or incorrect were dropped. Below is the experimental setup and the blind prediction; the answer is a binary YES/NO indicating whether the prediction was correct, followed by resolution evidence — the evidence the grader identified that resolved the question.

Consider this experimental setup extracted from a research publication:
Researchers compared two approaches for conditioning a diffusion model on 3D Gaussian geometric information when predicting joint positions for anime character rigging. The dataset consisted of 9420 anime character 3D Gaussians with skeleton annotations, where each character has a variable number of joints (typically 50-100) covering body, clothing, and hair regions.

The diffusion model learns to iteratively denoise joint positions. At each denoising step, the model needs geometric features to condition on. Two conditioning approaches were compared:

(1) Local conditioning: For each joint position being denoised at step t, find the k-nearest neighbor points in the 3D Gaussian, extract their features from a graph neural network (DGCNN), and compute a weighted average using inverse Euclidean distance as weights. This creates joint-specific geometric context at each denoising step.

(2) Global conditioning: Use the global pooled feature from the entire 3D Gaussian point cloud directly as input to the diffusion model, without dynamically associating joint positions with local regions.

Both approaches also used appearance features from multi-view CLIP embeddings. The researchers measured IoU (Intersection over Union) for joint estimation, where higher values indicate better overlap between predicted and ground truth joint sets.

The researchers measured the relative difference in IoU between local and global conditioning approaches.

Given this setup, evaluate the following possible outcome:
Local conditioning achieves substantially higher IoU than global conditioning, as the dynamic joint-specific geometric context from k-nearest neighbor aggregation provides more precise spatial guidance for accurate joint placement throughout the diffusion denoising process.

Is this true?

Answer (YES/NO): YES